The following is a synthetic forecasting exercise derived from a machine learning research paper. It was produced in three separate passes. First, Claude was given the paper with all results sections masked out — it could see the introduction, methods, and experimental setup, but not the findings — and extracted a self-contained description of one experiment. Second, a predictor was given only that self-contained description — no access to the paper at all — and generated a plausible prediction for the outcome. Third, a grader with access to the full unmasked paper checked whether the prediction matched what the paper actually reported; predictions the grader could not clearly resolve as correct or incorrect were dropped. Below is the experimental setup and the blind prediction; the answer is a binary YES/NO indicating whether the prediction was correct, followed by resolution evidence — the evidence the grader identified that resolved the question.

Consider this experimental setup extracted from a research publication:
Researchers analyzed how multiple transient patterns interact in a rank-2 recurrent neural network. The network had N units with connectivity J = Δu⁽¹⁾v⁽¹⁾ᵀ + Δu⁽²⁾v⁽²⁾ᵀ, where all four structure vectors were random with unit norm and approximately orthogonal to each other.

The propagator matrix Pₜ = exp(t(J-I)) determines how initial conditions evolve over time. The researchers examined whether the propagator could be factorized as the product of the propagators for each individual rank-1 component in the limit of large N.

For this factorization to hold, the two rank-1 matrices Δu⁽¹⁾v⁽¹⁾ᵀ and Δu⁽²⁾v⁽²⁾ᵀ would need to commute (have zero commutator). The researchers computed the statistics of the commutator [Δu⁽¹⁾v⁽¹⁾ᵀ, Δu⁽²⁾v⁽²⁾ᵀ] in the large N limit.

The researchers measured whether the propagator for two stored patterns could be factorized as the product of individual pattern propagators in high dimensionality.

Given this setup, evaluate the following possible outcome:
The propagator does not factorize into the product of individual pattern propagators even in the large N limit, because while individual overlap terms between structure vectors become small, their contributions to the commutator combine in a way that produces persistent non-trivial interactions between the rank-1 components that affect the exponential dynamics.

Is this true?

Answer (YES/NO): NO